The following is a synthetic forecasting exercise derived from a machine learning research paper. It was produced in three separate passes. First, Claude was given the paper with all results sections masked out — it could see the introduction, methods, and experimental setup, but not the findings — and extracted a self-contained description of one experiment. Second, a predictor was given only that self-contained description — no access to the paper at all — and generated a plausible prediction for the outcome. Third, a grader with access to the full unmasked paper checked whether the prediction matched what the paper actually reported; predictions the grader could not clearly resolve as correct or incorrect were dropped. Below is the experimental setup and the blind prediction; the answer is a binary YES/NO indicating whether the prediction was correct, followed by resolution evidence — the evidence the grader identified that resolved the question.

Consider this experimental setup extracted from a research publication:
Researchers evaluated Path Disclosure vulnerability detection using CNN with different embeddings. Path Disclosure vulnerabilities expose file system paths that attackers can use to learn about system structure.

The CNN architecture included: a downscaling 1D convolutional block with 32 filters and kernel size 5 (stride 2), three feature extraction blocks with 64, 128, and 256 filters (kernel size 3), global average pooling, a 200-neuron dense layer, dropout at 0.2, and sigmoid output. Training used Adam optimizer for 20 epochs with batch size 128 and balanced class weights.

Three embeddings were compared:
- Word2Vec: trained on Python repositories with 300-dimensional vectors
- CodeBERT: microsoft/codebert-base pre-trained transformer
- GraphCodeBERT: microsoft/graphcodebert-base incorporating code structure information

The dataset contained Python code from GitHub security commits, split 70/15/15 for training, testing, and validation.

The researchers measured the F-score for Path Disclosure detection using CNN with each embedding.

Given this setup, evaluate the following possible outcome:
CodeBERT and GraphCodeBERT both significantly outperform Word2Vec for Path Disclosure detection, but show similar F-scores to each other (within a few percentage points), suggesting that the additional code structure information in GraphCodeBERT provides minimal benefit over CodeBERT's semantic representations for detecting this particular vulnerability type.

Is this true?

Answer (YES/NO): NO